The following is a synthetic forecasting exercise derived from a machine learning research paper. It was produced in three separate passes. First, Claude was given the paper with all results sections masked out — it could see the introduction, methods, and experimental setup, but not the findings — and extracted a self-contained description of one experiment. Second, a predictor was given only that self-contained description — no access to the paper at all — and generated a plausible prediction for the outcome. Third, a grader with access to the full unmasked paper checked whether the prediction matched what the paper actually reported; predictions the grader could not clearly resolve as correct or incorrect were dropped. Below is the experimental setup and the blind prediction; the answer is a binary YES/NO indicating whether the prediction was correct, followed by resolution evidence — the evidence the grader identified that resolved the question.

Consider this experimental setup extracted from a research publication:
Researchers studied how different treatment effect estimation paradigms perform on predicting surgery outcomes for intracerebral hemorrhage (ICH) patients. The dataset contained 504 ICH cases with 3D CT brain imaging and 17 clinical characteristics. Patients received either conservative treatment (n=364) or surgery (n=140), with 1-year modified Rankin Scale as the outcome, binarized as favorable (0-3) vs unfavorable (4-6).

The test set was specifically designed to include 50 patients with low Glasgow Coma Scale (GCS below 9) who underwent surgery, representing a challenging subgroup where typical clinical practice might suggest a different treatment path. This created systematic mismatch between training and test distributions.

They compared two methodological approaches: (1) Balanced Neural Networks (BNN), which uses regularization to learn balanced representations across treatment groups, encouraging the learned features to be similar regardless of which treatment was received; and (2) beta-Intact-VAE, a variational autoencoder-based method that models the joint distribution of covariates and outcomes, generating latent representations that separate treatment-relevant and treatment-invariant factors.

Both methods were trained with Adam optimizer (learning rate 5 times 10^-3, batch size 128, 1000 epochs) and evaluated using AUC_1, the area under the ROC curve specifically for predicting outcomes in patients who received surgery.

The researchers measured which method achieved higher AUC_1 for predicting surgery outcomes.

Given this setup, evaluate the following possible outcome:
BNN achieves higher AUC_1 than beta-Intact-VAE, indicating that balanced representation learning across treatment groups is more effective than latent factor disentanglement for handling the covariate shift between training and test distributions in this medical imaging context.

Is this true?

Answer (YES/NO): NO